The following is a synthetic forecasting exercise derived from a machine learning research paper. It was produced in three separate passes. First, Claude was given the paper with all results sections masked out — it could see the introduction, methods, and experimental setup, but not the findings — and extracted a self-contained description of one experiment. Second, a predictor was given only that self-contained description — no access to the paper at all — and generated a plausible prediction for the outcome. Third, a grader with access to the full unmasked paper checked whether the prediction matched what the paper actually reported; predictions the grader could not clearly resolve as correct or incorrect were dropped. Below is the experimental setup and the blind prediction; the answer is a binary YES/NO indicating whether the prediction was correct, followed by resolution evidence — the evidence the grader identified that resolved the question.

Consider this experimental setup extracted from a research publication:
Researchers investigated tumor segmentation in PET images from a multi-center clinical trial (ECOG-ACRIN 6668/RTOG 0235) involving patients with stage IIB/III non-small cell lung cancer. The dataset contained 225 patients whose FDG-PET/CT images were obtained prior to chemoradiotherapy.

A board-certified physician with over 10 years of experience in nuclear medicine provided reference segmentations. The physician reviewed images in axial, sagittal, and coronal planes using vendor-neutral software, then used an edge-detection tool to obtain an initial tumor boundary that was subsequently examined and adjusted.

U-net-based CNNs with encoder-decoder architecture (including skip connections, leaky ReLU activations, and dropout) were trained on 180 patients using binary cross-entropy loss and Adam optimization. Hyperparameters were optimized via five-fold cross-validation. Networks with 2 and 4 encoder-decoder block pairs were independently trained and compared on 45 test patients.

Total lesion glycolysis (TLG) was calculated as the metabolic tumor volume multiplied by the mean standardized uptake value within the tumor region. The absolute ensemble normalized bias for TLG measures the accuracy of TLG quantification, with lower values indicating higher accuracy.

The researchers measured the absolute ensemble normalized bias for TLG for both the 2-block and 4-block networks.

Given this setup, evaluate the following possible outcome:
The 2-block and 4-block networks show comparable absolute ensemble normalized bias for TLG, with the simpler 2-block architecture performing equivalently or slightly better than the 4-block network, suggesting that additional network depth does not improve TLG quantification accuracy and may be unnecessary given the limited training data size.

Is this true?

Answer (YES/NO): NO